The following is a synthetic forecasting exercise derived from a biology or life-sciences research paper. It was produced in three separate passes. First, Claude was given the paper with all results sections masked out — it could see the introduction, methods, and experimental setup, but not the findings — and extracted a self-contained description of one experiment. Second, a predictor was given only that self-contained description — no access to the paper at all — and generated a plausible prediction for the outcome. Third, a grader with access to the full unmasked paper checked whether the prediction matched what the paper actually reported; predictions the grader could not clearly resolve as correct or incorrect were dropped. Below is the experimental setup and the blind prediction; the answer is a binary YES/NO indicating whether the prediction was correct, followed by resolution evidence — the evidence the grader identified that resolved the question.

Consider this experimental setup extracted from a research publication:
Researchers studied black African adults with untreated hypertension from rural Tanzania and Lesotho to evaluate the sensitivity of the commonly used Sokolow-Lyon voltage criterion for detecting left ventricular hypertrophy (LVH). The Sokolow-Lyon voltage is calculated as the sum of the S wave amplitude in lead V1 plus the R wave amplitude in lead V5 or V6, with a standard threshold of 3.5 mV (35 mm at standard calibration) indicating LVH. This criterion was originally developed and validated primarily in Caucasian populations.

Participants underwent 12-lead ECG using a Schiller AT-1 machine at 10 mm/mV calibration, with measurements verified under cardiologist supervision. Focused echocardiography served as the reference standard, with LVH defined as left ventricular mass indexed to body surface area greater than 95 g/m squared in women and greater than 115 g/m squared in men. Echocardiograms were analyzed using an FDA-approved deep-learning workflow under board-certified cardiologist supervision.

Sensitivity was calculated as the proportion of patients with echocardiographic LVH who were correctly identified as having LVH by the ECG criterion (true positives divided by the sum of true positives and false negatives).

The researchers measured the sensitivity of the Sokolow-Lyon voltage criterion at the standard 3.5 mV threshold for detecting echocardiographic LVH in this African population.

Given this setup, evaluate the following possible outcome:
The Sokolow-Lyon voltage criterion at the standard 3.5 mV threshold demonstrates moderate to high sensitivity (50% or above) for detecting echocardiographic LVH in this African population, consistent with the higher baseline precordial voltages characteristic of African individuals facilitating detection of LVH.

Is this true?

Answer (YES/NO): NO